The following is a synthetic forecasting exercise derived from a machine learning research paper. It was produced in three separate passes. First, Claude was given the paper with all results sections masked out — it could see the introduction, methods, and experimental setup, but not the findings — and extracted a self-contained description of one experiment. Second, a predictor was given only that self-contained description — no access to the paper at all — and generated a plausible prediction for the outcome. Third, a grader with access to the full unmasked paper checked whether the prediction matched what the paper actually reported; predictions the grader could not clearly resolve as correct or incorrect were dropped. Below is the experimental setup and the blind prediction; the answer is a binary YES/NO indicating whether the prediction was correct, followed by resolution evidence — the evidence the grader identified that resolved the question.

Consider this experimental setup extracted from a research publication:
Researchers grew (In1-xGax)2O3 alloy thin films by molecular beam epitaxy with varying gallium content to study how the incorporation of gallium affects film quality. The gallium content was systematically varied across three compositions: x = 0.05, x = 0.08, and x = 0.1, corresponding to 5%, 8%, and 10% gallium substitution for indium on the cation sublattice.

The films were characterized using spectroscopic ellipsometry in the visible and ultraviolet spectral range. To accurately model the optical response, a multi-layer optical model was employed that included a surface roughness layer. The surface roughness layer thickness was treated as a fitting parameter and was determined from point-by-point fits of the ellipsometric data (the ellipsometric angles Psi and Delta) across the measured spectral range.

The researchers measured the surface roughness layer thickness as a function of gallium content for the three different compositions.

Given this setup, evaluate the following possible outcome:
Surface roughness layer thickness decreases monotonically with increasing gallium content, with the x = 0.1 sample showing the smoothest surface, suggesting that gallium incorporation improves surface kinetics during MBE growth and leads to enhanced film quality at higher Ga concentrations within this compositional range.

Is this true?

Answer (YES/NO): NO